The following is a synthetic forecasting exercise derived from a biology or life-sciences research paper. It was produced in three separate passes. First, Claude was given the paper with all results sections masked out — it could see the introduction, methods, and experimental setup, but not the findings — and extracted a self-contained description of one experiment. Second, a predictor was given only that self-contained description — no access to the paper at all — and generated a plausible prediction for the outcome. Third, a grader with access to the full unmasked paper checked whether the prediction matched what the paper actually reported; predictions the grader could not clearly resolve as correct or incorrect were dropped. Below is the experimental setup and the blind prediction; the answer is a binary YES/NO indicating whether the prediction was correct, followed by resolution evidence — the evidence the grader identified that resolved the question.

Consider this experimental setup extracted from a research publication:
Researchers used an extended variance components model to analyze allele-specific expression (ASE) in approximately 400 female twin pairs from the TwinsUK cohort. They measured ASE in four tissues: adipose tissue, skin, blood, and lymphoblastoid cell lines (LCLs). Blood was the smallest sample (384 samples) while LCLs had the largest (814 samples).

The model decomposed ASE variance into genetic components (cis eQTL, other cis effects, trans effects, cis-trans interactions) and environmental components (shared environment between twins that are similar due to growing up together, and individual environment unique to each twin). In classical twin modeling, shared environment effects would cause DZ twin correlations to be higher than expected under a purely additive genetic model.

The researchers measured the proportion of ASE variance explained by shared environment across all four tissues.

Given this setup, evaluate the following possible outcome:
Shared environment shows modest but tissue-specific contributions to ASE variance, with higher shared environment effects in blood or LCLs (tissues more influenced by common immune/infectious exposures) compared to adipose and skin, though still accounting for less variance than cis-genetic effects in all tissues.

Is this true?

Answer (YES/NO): NO